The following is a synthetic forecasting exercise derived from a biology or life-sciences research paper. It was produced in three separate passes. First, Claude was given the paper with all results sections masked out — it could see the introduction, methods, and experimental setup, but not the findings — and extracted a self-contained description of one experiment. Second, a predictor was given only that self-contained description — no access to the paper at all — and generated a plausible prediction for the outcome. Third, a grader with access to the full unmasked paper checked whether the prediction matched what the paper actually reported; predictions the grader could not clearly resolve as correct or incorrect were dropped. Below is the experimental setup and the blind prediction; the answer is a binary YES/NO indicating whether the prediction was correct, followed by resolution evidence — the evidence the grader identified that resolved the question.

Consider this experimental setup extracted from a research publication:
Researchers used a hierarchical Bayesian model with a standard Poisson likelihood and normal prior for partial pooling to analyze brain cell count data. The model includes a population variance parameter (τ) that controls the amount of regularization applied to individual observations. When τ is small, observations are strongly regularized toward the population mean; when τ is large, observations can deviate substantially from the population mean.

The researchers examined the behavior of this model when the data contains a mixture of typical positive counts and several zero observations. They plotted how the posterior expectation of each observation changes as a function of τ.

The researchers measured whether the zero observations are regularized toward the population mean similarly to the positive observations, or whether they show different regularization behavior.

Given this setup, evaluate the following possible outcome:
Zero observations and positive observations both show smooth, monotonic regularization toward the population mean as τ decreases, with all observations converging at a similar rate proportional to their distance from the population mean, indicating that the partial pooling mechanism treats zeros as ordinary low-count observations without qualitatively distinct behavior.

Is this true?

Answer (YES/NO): NO